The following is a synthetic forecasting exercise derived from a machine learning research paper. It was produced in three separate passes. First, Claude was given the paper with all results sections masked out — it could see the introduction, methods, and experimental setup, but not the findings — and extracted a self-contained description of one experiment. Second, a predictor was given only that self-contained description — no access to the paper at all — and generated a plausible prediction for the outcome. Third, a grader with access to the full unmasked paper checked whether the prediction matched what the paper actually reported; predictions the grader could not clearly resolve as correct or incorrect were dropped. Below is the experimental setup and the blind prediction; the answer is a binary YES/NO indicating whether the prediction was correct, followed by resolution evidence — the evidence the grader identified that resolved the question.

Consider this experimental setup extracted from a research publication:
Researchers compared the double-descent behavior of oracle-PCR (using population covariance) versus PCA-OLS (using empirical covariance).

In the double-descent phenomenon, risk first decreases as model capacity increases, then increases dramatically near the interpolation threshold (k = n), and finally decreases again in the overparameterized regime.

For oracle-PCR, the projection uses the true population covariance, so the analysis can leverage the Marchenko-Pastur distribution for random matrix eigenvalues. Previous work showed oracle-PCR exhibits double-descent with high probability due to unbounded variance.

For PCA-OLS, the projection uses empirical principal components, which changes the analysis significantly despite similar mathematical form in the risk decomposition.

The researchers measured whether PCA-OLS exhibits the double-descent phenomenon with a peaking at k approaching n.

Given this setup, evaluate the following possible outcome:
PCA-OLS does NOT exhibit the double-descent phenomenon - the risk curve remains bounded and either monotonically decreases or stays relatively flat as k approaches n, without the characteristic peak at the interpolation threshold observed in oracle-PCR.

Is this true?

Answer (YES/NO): YES